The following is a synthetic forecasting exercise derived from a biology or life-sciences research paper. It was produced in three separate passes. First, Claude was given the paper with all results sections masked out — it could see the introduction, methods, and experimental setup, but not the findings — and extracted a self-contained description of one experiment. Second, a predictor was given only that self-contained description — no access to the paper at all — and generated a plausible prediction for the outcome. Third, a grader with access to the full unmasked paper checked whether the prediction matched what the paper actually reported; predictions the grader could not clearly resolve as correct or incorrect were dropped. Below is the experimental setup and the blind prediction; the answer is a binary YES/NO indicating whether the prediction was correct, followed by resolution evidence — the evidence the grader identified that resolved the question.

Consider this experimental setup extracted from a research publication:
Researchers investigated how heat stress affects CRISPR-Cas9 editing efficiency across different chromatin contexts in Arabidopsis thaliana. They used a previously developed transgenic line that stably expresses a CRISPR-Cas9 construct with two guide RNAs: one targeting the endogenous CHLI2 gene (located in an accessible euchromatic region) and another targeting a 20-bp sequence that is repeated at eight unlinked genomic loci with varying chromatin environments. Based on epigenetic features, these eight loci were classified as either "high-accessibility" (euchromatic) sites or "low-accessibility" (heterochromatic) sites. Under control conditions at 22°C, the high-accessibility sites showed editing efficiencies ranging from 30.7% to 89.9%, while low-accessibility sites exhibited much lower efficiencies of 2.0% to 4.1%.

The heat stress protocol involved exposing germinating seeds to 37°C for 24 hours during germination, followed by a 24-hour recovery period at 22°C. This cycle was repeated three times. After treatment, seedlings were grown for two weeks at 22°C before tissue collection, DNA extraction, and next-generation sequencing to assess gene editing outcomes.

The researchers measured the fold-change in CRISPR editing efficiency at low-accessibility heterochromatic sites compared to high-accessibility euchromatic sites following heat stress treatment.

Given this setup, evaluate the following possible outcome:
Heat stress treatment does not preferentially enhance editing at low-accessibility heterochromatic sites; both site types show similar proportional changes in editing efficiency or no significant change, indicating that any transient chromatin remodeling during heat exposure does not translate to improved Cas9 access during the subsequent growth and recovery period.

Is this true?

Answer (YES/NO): NO